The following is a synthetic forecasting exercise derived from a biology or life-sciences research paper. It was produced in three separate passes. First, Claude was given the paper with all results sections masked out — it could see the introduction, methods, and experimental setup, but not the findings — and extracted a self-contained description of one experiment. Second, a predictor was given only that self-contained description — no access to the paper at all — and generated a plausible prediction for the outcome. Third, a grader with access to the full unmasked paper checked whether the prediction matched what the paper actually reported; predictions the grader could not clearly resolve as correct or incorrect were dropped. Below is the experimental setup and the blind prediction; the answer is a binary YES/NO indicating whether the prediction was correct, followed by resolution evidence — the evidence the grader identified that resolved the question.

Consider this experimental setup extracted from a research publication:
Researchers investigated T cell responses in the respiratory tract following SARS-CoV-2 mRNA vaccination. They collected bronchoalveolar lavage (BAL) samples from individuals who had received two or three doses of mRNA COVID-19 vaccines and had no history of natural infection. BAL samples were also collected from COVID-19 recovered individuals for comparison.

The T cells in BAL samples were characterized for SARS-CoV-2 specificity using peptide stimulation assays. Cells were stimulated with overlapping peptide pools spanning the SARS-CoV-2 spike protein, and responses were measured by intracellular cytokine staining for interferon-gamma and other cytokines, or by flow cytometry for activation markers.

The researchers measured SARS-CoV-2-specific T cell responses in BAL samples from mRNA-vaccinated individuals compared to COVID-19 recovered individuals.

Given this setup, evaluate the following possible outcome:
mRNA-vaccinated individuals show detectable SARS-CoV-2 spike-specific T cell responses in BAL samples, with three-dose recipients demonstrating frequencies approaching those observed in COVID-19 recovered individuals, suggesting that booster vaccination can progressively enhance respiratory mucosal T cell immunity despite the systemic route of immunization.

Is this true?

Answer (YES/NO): NO